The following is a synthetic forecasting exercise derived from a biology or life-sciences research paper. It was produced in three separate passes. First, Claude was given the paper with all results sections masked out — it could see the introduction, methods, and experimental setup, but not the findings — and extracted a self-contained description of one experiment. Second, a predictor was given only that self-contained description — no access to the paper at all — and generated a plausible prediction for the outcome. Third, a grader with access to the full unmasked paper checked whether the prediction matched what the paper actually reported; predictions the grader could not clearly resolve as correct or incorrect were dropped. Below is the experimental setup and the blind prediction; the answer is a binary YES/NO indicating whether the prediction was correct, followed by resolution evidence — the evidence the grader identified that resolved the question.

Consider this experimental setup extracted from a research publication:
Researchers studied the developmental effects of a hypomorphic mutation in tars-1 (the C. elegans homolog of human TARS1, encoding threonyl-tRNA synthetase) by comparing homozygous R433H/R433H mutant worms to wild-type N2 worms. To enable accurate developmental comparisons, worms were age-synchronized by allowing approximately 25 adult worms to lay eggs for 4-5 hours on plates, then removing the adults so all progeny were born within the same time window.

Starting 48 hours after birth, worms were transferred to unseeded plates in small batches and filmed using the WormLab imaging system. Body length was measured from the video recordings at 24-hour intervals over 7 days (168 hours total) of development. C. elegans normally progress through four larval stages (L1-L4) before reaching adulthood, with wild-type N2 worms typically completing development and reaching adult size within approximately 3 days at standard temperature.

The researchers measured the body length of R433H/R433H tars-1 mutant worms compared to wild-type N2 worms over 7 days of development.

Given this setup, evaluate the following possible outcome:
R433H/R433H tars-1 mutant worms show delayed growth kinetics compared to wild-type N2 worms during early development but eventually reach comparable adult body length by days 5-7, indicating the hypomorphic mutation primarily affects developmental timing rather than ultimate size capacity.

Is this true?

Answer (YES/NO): YES